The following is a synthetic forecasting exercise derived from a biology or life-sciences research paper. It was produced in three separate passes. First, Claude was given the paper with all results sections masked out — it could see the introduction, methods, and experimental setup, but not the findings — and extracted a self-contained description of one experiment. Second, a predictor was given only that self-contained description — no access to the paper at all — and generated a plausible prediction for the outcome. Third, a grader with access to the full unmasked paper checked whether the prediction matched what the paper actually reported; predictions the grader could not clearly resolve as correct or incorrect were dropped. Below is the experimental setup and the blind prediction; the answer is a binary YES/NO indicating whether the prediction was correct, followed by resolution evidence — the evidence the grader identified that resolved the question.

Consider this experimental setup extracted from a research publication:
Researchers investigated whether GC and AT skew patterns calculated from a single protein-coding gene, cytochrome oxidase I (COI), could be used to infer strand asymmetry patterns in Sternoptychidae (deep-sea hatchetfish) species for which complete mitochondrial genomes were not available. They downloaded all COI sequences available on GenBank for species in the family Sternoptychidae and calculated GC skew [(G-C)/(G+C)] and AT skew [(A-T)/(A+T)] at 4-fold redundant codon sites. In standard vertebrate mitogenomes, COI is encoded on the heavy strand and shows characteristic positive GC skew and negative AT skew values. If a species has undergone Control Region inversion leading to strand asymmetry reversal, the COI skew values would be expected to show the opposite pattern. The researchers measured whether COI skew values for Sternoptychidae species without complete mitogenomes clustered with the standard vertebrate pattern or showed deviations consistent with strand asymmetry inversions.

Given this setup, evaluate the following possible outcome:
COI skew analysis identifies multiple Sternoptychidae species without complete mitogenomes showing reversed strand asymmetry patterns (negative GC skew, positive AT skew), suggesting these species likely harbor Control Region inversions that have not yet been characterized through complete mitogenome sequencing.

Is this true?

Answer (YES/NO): YES